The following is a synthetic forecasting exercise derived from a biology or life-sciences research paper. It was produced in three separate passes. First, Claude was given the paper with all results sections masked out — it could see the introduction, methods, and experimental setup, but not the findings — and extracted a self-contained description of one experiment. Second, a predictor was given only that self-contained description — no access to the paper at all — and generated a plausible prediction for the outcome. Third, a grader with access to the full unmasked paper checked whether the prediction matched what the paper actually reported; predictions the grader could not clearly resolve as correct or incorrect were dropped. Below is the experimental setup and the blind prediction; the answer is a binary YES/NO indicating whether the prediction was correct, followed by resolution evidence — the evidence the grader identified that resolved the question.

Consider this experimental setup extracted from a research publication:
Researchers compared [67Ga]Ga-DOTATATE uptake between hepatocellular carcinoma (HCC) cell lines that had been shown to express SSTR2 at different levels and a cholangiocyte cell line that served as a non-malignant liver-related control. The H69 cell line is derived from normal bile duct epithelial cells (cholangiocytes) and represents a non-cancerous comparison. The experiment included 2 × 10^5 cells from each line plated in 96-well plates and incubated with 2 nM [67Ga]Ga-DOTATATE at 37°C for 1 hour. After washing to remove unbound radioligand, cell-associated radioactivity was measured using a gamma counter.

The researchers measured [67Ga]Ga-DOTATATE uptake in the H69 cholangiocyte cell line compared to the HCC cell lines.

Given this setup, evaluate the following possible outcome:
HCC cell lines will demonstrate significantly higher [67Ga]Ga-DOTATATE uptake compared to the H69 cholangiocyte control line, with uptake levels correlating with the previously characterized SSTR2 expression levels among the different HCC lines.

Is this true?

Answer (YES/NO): NO